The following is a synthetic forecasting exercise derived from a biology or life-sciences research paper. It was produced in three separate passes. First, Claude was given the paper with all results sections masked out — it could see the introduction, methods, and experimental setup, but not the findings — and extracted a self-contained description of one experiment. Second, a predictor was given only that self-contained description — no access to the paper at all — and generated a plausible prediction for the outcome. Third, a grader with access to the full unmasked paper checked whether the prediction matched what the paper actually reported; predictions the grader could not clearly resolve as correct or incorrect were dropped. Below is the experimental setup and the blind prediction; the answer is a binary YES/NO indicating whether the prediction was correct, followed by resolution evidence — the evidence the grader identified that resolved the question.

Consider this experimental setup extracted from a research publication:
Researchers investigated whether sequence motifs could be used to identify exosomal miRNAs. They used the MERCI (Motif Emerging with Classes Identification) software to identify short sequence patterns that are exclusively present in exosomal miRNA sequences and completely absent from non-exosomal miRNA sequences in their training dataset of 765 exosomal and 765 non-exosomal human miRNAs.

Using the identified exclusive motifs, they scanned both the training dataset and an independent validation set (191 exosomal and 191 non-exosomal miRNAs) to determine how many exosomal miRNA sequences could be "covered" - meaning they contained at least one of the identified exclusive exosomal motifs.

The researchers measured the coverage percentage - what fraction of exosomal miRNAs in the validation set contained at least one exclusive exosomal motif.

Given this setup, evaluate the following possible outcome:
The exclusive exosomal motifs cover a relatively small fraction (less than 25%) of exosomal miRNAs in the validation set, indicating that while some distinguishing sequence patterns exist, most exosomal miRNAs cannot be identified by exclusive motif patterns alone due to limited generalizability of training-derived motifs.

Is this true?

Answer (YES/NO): YES